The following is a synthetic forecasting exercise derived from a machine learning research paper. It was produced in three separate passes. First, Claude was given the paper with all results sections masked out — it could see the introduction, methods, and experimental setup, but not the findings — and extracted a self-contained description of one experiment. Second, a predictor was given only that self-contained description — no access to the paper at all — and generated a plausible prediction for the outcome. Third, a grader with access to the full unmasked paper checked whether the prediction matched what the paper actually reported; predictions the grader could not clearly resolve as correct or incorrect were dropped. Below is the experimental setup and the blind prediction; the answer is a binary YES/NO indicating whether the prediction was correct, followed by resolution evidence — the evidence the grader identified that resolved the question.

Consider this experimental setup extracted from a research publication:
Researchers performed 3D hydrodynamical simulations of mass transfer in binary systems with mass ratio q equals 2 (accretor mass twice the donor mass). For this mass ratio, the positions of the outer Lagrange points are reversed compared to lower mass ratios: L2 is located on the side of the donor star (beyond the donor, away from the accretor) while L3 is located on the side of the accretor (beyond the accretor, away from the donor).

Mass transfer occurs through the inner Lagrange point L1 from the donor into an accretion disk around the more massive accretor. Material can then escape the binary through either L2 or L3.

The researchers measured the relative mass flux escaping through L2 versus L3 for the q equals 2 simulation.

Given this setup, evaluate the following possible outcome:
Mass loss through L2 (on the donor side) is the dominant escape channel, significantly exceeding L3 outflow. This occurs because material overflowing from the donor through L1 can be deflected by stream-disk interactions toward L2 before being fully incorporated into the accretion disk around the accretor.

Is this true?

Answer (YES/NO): NO